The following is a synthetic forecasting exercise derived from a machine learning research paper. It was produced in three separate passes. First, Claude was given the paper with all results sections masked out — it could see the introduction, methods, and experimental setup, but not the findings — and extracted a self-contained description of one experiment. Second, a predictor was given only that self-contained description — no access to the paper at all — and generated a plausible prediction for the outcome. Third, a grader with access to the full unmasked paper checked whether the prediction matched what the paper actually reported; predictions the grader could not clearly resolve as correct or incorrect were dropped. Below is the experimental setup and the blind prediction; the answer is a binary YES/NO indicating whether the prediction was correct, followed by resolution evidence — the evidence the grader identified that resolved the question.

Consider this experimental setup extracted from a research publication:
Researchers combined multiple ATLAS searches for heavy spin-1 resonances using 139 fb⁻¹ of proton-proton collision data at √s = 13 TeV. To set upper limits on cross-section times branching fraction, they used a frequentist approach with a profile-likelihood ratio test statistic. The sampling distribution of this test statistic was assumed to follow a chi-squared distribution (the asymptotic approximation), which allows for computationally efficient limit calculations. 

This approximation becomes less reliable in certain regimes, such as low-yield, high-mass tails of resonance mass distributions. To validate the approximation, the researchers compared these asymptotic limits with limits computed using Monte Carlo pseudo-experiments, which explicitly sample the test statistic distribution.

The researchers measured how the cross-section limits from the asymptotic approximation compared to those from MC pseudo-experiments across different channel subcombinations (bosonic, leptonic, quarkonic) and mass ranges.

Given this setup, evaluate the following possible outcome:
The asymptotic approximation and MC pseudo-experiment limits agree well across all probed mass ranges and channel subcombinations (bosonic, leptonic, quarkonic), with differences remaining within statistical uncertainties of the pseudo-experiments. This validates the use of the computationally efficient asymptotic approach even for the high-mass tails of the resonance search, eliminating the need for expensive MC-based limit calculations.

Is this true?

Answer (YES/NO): NO